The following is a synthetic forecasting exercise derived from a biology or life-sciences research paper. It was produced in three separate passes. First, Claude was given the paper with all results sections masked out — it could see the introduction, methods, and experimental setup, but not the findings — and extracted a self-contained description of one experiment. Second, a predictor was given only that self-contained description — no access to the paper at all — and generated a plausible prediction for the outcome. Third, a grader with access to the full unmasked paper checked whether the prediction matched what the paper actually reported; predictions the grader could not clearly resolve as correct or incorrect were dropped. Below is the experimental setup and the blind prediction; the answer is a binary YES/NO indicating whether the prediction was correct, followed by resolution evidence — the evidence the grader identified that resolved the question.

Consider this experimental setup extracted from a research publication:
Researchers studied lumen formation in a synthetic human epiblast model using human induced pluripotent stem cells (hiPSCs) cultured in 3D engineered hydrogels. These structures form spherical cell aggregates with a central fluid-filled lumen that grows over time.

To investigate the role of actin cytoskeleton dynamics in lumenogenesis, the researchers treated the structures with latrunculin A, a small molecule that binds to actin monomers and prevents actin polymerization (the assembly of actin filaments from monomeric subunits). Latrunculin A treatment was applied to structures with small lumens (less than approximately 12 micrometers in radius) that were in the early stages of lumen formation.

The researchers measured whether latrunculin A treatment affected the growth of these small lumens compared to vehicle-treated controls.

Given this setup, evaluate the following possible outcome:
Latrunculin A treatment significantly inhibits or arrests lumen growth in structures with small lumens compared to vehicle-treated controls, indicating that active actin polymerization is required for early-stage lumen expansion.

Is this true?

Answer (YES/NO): YES